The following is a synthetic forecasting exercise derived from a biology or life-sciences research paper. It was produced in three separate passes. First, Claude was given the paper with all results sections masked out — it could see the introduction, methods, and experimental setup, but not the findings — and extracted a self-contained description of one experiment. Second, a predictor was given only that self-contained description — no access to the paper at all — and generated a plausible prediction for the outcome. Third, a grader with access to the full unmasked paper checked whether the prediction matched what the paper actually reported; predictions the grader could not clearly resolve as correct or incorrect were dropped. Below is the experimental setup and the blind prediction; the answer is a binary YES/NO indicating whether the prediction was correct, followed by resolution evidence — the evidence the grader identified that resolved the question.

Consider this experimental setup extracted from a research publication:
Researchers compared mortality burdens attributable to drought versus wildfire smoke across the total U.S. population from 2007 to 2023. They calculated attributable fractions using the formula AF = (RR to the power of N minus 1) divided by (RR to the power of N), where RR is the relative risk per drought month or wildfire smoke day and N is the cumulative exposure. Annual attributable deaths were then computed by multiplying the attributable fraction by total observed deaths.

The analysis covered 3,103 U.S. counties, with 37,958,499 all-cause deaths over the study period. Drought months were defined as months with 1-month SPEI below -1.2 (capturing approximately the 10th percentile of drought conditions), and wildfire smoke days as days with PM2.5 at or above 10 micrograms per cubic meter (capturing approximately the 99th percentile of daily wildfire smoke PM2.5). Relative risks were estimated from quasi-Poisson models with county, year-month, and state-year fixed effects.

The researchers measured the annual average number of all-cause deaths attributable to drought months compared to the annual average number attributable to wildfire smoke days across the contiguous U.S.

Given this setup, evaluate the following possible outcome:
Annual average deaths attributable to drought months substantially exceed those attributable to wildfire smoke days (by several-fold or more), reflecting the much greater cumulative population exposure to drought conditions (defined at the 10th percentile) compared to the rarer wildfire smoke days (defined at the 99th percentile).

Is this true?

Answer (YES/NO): NO